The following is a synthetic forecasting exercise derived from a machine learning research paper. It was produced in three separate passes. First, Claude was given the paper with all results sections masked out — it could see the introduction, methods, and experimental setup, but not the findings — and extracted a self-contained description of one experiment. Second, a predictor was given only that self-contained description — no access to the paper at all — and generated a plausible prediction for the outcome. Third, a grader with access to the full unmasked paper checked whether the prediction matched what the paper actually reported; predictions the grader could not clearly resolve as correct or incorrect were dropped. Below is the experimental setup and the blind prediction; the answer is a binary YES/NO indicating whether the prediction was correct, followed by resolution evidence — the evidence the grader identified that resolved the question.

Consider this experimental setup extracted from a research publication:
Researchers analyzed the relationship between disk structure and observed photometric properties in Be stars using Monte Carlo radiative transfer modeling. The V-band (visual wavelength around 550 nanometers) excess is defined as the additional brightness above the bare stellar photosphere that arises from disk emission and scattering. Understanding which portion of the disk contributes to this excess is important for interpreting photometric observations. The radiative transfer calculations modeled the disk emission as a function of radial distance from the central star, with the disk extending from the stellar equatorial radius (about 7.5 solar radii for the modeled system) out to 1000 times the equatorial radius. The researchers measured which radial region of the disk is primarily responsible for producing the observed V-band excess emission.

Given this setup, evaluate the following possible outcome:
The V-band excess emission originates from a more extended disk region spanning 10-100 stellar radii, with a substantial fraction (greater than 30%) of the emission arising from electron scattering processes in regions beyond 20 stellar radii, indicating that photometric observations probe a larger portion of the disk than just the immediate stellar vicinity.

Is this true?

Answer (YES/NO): NO